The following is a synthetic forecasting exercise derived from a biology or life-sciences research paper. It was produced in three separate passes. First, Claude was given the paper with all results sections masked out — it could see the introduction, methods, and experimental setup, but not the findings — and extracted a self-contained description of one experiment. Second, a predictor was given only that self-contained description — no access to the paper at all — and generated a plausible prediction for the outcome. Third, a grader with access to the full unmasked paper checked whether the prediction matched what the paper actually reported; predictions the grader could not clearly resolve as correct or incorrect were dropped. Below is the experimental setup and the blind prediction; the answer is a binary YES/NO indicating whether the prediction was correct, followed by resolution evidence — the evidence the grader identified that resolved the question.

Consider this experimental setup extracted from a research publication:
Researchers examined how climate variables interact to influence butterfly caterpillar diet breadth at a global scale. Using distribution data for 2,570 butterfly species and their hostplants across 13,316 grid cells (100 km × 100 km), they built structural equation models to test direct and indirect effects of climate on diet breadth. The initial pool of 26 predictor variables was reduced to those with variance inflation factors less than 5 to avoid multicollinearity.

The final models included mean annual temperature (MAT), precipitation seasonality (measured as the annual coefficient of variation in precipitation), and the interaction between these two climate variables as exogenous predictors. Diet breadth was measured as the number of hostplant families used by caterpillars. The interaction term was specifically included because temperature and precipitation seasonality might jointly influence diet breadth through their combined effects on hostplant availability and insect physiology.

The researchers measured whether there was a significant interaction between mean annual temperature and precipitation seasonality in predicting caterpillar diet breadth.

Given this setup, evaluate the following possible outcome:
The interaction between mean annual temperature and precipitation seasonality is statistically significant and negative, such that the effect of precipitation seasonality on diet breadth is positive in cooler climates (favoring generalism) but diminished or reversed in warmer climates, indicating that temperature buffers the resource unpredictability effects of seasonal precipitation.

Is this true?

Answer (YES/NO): NO